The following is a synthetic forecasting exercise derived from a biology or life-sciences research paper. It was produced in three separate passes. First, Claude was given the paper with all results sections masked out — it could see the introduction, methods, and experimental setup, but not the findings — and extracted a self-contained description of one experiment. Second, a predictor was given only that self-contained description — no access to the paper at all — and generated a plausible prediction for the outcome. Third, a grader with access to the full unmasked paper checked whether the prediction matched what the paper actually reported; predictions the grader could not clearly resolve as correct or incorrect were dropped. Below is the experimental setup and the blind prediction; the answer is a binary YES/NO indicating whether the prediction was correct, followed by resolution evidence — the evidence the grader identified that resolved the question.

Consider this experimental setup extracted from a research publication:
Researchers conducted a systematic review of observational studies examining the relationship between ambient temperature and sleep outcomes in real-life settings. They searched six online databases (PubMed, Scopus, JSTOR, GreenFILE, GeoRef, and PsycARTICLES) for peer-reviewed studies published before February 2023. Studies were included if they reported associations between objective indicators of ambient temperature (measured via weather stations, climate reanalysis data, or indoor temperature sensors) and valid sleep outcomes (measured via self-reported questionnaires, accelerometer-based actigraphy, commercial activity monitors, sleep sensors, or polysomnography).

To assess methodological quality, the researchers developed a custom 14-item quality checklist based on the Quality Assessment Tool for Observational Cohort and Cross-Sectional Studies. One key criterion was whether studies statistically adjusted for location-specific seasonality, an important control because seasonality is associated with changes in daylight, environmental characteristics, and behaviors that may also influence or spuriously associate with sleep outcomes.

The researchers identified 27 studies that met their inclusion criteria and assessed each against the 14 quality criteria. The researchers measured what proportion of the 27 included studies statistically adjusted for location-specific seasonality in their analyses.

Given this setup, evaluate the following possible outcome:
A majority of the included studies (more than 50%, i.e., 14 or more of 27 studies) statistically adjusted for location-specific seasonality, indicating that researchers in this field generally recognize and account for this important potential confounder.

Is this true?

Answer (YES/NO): NO